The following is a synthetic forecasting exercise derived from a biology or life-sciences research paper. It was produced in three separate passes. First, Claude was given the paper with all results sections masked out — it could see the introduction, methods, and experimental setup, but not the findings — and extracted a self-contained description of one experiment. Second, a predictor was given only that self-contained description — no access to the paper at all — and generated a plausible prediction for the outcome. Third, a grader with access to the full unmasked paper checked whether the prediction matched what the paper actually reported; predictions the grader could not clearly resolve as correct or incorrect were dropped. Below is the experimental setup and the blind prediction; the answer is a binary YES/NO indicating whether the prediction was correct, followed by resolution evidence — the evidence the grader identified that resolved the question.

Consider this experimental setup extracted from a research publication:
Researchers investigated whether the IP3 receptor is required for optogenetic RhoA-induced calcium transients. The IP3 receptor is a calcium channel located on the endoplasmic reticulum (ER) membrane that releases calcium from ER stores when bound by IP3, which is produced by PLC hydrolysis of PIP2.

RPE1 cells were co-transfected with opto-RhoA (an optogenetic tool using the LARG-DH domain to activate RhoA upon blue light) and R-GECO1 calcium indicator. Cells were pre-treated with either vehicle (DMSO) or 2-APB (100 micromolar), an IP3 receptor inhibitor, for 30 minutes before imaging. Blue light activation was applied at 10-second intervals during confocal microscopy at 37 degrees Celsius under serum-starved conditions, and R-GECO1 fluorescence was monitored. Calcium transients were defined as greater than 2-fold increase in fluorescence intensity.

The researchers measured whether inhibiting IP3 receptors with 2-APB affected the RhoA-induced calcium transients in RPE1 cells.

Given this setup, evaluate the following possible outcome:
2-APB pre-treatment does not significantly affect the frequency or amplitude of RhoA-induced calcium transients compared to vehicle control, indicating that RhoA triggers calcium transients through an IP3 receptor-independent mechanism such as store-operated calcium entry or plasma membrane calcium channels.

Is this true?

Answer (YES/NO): NO